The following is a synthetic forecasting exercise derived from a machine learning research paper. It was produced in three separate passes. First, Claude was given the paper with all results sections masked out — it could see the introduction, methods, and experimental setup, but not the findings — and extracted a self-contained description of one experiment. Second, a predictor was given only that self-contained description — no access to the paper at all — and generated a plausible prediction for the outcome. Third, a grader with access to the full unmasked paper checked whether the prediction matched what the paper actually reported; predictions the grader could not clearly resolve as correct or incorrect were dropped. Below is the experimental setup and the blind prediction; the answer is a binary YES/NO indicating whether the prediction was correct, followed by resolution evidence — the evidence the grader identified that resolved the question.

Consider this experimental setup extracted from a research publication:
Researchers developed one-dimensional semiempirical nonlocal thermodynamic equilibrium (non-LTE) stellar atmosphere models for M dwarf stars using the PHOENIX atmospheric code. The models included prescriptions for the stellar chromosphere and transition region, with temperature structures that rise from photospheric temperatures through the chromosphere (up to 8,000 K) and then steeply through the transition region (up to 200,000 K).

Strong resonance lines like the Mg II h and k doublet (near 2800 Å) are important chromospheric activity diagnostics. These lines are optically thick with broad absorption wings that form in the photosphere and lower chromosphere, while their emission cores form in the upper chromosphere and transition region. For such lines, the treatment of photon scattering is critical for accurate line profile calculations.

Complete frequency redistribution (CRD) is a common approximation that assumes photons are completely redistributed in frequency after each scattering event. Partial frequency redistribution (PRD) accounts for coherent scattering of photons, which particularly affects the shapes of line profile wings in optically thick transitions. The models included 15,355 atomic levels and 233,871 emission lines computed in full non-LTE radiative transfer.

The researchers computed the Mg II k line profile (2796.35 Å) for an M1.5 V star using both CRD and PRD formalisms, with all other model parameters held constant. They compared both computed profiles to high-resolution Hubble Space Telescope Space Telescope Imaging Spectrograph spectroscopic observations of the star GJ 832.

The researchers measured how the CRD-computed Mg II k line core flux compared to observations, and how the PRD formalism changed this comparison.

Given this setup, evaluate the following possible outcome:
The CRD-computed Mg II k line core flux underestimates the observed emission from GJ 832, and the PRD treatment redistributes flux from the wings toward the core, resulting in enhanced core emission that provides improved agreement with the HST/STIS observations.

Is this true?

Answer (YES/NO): NO